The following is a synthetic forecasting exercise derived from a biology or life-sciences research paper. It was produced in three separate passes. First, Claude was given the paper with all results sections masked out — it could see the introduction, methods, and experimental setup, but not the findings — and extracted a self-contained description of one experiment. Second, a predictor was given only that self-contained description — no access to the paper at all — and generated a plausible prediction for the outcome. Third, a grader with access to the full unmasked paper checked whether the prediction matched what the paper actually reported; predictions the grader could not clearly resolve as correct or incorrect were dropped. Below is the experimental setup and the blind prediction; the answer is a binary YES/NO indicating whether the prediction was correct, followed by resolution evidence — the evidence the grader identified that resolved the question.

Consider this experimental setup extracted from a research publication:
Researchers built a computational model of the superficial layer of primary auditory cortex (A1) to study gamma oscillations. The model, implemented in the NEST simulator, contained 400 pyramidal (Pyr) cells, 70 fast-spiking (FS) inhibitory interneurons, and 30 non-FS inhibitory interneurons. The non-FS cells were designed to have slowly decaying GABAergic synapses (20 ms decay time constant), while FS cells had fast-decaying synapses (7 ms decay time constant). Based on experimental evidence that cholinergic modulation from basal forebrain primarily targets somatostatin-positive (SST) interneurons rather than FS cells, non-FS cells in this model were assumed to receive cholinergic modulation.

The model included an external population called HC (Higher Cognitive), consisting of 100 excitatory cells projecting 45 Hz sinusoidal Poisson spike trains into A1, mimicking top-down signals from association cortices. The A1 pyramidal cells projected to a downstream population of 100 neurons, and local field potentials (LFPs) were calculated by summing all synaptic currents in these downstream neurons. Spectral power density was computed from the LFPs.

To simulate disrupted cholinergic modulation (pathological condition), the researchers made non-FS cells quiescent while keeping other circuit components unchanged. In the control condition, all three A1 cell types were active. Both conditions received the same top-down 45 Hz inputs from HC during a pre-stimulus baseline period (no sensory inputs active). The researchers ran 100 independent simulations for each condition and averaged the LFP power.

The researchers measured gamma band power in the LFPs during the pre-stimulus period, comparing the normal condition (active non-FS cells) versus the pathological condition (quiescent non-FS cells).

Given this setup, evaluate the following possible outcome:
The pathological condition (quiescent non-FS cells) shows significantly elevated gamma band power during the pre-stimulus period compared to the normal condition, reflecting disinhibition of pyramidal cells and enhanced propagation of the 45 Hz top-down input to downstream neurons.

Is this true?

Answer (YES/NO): YES